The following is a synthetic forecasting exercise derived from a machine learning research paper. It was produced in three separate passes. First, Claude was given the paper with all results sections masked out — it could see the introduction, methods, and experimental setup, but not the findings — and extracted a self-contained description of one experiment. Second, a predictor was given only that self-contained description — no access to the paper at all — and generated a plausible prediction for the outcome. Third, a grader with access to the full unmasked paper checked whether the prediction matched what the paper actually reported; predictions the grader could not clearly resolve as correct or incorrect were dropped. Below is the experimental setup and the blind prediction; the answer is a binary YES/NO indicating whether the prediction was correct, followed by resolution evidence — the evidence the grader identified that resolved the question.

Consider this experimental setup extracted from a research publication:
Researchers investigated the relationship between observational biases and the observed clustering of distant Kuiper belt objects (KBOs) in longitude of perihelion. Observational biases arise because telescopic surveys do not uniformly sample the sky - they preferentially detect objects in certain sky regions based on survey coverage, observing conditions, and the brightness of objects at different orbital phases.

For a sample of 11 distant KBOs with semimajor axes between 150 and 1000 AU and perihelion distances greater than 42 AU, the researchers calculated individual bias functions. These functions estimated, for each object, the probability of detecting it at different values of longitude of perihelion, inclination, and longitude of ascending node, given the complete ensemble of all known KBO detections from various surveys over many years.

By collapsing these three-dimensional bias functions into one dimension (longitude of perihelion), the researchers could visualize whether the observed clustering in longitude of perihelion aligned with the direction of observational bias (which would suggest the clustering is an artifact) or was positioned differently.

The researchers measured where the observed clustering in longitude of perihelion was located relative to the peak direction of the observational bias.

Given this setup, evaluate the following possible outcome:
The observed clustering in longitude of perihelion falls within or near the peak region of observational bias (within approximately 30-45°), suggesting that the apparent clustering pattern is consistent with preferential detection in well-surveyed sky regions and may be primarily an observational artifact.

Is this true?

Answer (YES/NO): NO